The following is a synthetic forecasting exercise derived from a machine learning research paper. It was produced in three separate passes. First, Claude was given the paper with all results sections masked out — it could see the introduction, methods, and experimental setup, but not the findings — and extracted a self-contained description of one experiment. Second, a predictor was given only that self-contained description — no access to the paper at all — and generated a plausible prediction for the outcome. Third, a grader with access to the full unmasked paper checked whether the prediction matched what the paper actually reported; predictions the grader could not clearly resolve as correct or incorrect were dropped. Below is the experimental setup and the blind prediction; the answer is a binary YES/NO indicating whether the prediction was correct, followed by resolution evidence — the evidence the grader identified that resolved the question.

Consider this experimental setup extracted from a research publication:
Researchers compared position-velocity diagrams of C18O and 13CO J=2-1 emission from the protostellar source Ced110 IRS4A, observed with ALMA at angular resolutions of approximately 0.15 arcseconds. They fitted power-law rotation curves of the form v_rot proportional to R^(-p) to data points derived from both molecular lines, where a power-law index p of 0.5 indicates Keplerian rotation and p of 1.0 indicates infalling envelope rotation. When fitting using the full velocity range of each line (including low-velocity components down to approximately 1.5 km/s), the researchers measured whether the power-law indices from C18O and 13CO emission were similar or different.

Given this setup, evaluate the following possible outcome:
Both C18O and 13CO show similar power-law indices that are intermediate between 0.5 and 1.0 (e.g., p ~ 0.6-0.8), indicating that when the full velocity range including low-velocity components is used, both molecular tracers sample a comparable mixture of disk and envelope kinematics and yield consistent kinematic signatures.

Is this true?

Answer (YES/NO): NO